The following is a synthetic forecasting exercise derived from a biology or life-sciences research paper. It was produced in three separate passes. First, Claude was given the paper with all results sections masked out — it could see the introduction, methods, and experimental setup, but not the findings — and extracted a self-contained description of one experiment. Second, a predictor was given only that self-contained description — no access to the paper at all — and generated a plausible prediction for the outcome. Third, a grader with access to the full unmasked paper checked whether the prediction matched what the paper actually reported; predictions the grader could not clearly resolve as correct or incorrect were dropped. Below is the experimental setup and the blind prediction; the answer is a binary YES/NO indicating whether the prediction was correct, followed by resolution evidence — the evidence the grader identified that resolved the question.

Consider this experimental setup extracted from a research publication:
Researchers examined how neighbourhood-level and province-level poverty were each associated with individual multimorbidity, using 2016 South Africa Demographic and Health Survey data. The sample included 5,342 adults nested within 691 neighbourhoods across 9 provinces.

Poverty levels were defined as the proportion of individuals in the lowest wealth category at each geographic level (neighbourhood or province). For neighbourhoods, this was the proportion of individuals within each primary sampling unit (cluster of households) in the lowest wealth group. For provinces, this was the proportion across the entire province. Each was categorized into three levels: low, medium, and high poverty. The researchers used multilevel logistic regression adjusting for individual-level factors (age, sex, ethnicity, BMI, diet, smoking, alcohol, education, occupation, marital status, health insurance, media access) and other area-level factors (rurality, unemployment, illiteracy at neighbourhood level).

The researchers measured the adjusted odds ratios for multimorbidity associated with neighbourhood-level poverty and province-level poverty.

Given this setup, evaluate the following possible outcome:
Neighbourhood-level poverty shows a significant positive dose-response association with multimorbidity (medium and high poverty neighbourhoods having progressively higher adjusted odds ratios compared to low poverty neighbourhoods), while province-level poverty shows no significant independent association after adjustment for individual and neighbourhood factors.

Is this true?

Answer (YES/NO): NO